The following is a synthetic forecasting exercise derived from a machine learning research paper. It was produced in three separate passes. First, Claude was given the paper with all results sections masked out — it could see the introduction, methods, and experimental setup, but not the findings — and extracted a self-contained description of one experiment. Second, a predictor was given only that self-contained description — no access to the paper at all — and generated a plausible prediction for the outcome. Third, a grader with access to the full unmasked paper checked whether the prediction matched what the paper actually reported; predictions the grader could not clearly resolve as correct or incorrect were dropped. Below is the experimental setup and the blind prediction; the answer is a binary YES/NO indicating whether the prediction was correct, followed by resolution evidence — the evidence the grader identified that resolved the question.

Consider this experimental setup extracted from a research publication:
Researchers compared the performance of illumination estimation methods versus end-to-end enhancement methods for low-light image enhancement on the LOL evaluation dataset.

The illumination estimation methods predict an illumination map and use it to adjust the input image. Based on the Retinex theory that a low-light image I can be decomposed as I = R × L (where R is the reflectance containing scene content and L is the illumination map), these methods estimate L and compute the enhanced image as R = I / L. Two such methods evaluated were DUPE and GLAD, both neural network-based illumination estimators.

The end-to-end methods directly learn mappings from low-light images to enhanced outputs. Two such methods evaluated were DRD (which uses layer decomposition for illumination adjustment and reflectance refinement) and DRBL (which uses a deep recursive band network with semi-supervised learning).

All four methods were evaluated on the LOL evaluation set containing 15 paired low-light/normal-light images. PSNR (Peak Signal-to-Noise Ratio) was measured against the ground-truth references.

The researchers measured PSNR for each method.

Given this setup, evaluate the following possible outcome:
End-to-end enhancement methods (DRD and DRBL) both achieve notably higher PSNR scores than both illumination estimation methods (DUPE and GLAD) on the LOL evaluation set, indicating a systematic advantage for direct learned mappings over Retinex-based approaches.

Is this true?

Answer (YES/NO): NO